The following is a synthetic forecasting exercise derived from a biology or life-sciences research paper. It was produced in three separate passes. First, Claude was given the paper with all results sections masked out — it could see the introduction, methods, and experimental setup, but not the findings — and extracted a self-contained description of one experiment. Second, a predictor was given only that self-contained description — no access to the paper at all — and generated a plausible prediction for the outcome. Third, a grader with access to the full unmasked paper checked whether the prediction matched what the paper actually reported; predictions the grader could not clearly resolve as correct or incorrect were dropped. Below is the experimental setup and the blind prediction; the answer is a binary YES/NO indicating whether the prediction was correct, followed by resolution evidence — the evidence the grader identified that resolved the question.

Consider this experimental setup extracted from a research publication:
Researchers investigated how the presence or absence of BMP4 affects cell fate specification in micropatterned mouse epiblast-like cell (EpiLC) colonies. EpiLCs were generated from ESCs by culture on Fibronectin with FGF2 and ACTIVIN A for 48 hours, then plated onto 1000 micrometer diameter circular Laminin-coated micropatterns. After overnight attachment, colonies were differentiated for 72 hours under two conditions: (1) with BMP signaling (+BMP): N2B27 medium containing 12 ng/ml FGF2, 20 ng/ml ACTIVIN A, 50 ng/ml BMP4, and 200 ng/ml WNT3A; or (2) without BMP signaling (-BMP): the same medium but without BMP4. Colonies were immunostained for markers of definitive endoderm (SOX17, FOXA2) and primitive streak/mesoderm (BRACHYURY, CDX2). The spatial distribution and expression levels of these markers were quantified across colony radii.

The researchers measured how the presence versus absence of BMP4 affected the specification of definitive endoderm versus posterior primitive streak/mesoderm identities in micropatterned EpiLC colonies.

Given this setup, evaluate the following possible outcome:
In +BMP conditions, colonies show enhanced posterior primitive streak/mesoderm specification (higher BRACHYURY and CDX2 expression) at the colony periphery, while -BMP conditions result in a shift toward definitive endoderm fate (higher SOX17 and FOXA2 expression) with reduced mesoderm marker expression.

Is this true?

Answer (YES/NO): YES